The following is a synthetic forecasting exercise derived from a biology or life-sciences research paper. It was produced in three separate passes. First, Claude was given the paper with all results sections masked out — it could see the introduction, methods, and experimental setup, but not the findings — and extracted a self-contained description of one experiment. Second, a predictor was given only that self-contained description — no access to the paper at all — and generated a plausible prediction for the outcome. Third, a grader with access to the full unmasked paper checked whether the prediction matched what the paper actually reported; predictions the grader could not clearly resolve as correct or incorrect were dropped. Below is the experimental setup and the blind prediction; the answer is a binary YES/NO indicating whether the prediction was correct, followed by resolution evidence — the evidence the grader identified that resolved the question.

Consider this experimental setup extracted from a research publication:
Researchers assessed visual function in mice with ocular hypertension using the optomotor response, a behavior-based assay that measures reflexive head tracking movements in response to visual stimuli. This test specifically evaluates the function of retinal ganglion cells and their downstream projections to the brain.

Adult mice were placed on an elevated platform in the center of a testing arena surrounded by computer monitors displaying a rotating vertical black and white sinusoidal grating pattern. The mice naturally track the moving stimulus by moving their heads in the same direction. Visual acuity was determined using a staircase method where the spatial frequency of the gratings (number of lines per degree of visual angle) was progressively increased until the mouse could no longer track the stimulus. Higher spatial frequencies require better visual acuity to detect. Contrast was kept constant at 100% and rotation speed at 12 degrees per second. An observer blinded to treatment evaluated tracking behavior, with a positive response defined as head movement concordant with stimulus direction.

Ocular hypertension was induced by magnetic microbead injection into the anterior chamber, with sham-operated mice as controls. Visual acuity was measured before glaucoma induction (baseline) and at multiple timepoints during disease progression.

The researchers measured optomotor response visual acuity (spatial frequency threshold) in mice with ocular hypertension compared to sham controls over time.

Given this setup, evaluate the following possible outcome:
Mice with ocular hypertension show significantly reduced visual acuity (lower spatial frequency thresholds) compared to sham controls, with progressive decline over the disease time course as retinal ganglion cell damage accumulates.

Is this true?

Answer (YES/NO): YES